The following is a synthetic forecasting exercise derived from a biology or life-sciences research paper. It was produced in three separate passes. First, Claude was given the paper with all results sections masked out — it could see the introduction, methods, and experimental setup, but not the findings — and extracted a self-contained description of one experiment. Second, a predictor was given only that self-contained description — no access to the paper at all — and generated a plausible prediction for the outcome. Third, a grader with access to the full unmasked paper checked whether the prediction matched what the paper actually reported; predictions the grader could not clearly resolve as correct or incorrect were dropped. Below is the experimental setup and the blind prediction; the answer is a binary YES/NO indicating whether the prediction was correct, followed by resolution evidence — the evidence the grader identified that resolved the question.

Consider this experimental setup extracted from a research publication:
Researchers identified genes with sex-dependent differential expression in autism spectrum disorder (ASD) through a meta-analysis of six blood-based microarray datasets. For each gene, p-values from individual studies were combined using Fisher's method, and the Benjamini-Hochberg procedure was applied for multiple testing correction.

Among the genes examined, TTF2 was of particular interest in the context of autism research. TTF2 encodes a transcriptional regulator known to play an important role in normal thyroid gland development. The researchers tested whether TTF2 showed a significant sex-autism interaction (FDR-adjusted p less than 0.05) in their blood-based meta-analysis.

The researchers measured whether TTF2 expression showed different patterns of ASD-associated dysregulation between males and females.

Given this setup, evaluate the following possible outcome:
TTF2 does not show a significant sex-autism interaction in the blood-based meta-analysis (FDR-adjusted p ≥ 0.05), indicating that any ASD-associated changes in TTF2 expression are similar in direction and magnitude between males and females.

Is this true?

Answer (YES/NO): NO